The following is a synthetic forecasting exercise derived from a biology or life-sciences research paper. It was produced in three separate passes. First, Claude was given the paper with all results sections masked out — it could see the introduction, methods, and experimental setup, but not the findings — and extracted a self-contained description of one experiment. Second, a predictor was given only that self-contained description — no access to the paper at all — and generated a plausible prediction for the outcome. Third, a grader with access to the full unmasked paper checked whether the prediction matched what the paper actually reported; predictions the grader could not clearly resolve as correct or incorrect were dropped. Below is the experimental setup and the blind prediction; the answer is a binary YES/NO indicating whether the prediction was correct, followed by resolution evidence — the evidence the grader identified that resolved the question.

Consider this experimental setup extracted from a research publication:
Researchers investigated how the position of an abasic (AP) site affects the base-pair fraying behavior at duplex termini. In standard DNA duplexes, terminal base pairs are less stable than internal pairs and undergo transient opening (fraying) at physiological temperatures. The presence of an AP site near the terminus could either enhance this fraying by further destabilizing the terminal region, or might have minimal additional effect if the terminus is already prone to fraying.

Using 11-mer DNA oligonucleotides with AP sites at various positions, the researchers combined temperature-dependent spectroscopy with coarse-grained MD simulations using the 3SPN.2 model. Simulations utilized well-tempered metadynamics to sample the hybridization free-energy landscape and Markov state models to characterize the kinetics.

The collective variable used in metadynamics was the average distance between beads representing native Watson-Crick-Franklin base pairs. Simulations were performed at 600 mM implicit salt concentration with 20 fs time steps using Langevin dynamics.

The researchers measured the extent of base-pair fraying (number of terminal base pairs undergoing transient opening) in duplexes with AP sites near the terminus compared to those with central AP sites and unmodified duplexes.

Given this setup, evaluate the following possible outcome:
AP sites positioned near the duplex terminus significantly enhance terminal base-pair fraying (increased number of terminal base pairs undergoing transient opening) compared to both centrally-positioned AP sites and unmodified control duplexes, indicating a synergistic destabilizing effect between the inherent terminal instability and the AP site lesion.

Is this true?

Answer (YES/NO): NO